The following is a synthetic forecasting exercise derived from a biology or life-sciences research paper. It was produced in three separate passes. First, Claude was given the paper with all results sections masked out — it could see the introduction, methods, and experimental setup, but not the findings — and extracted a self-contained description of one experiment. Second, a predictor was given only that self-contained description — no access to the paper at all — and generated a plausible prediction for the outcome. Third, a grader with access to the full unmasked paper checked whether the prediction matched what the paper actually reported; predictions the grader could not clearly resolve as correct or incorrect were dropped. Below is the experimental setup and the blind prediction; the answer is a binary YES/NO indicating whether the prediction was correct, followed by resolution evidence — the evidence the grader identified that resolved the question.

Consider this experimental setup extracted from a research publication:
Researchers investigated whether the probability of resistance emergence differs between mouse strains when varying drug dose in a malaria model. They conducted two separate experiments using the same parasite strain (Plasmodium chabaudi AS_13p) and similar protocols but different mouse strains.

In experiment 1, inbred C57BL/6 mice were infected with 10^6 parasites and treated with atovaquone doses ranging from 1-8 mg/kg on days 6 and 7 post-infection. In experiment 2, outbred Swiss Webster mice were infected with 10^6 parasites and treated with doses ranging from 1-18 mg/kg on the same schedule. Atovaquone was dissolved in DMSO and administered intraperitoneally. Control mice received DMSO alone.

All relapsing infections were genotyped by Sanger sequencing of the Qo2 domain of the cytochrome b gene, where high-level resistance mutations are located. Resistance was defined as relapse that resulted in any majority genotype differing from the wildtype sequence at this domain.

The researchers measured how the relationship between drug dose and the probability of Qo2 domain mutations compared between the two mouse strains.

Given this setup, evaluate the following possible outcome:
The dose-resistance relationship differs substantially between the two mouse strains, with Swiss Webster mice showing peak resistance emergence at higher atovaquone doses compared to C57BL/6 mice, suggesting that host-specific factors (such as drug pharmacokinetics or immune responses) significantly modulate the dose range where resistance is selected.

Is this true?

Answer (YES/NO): NO